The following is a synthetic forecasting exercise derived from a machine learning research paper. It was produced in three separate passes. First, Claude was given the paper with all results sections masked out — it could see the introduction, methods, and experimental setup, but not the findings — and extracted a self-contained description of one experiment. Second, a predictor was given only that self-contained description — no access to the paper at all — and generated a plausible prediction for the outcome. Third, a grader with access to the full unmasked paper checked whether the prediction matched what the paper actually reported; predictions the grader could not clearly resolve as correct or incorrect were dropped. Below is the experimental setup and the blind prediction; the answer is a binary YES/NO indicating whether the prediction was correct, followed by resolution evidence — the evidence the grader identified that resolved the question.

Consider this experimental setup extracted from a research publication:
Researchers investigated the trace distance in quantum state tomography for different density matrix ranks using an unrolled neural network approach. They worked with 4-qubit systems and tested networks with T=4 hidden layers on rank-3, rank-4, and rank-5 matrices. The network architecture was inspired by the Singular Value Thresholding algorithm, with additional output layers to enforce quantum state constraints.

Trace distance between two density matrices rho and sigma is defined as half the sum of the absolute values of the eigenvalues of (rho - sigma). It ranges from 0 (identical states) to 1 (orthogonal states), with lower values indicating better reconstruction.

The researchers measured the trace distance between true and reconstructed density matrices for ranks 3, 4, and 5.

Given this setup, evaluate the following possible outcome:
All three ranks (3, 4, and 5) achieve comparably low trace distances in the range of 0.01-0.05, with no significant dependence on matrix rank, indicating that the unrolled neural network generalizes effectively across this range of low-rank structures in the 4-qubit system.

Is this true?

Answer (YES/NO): NO